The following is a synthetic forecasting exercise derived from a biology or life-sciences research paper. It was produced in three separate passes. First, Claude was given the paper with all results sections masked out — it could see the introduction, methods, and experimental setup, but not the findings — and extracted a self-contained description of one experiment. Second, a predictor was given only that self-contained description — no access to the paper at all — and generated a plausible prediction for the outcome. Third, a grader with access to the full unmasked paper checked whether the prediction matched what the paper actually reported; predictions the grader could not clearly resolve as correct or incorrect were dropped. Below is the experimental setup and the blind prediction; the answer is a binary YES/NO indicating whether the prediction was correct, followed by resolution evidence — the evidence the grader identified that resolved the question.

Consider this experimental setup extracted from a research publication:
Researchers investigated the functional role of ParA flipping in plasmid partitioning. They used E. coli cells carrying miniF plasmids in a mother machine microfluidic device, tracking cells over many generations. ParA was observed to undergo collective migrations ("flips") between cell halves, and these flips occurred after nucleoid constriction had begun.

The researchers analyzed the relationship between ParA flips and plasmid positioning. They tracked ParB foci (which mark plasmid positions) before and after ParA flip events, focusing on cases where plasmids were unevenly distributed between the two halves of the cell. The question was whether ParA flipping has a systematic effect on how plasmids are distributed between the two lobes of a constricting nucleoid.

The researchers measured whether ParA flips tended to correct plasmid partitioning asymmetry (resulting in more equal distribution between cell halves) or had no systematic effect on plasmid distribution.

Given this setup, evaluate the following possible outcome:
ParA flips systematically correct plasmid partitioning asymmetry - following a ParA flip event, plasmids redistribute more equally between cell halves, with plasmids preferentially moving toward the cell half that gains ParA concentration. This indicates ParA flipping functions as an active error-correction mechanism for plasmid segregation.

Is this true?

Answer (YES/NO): NO